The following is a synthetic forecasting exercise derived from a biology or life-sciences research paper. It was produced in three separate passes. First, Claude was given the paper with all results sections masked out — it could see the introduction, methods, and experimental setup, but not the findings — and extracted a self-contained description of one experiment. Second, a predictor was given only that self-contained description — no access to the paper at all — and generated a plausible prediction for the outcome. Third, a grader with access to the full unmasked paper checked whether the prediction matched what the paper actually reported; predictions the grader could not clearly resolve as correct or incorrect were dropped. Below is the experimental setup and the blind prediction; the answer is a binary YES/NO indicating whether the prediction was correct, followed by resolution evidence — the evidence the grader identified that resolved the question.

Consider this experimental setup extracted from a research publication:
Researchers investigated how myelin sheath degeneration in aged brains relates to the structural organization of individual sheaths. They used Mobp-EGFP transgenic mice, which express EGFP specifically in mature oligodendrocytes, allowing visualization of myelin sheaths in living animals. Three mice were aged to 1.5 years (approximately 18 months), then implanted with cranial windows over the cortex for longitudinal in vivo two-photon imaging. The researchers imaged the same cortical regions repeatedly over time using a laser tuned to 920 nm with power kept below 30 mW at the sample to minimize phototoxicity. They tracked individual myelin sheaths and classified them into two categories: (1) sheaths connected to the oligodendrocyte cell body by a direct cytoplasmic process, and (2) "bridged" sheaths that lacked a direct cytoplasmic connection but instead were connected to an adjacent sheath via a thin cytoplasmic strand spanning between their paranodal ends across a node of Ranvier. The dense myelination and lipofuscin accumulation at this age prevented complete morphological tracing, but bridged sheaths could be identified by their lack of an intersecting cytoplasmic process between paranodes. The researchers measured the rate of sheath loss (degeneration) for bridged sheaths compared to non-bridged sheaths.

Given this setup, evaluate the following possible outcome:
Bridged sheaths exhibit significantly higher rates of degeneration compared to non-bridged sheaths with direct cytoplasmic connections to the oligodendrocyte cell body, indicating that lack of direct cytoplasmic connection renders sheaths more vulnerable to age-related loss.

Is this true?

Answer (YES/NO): YES